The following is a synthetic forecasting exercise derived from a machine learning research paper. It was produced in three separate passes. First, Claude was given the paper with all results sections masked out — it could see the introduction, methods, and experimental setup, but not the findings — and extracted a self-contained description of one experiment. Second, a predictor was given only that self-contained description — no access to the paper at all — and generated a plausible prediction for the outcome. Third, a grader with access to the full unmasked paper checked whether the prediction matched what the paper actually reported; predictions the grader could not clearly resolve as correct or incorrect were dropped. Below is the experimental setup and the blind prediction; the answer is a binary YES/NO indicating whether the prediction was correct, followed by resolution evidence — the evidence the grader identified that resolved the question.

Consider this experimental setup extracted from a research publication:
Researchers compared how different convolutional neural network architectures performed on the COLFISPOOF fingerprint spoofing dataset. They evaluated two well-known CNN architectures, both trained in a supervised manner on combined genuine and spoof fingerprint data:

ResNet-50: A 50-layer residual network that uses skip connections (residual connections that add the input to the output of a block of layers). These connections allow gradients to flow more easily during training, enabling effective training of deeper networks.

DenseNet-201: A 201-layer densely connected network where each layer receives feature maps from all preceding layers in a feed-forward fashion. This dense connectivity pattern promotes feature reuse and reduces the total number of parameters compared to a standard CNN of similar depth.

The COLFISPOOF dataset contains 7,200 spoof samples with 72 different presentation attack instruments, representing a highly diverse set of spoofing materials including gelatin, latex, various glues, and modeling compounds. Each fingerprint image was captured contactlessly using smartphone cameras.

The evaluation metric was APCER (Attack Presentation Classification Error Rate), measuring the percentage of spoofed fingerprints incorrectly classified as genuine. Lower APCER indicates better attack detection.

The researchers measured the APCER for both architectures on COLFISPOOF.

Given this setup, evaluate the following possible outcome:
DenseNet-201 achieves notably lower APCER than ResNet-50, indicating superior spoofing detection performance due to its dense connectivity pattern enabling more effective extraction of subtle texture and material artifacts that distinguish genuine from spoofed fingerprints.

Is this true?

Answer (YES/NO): NO